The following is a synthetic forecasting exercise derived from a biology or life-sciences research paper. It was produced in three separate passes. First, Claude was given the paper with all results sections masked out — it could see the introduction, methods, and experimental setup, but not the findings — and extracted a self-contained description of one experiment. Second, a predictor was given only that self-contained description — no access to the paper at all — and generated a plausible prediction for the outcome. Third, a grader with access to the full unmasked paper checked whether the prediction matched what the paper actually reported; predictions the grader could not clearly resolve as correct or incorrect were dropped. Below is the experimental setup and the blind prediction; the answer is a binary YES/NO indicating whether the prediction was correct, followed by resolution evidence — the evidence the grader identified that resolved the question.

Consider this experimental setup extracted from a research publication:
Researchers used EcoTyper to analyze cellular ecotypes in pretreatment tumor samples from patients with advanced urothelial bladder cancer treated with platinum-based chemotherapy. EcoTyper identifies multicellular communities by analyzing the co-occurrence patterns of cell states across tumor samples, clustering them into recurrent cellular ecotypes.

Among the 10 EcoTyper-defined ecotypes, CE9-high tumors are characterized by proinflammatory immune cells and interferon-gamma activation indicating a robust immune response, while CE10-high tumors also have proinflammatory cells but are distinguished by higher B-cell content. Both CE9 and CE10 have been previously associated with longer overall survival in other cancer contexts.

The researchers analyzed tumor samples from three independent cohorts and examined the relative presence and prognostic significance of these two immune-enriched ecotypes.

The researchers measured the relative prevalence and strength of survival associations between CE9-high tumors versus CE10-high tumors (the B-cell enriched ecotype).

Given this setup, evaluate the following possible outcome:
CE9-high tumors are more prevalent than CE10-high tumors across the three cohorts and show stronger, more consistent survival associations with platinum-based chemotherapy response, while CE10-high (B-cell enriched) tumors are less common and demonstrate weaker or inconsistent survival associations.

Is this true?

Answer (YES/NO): NO